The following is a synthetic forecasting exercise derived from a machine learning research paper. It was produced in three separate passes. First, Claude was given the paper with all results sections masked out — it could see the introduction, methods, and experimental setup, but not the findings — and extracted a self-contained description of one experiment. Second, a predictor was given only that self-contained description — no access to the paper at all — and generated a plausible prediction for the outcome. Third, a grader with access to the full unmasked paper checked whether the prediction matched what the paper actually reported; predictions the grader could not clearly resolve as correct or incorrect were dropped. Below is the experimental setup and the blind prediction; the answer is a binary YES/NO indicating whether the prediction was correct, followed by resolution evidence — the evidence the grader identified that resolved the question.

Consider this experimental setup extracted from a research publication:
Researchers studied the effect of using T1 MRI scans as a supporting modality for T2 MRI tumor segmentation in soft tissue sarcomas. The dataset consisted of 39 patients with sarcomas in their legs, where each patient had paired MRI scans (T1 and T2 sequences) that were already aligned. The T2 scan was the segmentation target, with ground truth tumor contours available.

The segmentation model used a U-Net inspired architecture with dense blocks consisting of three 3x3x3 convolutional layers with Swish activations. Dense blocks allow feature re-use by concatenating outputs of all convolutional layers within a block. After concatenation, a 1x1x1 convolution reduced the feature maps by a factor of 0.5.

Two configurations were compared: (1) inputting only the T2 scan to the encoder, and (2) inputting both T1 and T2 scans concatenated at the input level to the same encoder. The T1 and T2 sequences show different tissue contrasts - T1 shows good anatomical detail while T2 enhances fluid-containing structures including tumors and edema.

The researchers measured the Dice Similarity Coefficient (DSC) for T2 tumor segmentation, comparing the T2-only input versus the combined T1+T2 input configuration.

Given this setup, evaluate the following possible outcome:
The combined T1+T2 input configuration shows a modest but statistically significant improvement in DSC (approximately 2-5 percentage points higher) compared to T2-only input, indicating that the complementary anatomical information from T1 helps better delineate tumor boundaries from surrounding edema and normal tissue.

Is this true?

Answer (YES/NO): NO